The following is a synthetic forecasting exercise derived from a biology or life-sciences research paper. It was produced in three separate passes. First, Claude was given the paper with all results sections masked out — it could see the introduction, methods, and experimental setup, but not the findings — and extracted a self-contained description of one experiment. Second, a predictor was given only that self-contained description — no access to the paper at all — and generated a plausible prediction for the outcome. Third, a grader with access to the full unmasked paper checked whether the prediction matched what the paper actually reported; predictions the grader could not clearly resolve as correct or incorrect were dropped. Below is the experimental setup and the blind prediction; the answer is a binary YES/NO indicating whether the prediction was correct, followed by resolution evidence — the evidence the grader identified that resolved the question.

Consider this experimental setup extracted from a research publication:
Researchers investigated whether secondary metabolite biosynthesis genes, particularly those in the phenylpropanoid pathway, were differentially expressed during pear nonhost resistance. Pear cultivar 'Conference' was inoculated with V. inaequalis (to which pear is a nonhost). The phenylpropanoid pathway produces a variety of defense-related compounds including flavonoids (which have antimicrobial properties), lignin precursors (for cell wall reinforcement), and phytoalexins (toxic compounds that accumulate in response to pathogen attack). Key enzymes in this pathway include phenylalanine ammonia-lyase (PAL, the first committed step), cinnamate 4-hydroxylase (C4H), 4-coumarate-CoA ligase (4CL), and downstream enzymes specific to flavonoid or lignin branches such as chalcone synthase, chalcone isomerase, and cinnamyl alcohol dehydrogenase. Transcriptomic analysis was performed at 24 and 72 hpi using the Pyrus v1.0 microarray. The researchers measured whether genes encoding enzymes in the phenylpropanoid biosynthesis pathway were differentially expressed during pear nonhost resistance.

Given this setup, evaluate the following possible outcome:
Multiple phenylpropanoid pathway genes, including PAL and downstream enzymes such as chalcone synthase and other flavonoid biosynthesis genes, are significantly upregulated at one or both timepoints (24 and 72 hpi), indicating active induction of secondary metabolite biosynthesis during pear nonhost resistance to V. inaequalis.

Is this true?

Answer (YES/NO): NO